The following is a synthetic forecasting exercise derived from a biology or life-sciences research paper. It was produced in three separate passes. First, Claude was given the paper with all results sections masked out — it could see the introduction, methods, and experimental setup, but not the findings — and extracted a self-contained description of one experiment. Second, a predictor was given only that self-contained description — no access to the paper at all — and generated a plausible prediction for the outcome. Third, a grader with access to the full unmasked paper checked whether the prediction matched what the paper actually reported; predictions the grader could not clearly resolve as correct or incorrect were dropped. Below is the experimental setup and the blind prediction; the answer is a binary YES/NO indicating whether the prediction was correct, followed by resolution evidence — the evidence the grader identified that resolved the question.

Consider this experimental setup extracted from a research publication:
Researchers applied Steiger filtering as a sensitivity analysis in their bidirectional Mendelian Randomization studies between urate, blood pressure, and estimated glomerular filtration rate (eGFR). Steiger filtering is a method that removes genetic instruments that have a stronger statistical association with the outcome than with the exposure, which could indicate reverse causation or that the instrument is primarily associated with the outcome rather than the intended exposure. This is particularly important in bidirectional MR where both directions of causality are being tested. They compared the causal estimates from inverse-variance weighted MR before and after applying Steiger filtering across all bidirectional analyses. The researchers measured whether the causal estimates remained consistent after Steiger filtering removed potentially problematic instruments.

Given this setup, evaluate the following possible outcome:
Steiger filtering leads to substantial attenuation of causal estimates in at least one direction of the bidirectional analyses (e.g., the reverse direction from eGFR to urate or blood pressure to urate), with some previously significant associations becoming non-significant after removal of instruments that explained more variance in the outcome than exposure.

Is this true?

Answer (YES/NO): NO